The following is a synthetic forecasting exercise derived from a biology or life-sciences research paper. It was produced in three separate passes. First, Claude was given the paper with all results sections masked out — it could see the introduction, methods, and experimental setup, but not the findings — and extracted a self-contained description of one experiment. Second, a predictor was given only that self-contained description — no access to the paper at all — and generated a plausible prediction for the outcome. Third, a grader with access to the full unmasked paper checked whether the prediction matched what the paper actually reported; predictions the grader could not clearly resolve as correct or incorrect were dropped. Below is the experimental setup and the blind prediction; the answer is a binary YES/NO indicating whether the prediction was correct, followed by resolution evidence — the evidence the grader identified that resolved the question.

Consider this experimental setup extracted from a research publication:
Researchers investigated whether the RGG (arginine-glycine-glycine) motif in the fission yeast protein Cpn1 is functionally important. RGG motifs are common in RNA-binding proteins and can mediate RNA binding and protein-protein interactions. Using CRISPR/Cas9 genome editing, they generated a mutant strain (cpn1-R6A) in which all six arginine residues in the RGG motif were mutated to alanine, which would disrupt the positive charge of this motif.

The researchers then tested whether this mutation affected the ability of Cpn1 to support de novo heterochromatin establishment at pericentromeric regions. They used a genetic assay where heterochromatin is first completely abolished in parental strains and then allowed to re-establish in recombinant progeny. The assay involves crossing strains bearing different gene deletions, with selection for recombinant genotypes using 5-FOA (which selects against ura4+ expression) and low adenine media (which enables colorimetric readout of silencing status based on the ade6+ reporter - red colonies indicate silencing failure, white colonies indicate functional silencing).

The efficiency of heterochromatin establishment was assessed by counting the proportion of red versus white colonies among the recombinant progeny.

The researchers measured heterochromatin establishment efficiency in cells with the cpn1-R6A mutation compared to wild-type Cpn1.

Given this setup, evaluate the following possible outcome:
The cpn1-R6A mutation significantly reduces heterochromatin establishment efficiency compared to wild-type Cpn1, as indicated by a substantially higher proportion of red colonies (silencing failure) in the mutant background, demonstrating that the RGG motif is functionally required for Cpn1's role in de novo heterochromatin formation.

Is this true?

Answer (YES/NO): NO